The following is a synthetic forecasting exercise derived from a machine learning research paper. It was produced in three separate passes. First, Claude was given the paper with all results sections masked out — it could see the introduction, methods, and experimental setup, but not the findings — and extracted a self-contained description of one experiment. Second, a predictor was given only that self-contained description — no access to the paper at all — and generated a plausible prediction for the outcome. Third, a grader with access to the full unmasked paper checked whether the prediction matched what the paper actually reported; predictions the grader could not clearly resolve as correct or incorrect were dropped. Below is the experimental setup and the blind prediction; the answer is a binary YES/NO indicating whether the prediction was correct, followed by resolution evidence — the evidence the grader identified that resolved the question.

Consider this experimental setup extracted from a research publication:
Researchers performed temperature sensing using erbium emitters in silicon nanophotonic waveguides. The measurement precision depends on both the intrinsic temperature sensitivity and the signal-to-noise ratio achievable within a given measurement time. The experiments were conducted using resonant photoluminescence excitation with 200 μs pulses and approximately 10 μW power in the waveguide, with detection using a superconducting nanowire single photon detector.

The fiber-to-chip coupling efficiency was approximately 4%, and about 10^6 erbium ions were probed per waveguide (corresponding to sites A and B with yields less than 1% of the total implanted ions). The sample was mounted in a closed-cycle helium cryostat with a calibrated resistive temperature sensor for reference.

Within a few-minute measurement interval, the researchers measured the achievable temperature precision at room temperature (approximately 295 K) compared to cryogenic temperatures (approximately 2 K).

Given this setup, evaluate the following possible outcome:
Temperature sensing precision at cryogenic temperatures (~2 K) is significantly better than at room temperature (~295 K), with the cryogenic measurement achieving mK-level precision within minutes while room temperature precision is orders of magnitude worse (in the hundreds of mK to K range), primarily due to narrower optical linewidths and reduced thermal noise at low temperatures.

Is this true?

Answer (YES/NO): YES